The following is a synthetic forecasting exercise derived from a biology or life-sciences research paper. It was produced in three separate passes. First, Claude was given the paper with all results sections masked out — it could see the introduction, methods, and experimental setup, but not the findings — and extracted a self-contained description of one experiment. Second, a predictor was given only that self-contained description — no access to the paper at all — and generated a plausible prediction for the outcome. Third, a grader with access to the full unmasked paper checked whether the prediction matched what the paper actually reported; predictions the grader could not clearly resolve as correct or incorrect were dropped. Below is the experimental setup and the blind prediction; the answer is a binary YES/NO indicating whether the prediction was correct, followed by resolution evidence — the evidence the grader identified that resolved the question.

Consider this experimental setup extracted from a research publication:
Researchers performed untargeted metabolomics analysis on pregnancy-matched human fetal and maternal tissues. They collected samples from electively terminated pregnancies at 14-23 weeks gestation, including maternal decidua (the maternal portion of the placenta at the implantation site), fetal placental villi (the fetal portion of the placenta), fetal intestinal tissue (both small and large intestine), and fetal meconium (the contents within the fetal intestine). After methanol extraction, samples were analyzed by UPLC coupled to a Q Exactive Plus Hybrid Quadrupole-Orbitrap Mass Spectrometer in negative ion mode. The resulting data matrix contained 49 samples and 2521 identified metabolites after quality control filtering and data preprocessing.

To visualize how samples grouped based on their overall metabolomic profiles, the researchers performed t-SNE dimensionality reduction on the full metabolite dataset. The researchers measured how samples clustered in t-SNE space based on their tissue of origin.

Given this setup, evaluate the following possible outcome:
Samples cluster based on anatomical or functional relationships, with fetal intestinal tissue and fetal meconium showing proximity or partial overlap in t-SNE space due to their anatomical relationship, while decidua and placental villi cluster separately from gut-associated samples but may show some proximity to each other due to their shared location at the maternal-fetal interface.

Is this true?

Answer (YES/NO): NO